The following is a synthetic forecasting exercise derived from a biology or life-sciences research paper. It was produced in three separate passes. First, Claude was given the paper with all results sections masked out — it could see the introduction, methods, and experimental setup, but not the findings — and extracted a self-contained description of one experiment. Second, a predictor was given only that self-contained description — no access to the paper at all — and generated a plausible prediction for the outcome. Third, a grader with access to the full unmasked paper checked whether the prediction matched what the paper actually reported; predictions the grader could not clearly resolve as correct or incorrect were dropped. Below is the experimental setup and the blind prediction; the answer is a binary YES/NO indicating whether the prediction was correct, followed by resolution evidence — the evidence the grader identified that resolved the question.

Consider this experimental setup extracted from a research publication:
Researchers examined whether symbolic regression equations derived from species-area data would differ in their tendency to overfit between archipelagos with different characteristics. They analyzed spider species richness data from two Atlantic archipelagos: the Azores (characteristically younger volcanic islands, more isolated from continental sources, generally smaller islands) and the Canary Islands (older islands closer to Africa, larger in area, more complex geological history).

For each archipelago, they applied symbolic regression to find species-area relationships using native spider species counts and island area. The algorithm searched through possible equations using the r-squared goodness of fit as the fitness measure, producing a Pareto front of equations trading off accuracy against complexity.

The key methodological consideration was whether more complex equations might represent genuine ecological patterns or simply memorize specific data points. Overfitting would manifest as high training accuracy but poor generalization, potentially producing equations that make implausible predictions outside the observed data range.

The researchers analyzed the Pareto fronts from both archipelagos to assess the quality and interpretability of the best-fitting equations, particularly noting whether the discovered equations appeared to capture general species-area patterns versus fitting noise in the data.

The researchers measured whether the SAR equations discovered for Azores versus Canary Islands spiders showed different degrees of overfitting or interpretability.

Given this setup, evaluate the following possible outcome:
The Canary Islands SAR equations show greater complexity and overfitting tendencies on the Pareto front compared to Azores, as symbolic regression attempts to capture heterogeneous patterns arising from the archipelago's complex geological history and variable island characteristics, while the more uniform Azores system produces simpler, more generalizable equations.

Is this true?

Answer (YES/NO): NO